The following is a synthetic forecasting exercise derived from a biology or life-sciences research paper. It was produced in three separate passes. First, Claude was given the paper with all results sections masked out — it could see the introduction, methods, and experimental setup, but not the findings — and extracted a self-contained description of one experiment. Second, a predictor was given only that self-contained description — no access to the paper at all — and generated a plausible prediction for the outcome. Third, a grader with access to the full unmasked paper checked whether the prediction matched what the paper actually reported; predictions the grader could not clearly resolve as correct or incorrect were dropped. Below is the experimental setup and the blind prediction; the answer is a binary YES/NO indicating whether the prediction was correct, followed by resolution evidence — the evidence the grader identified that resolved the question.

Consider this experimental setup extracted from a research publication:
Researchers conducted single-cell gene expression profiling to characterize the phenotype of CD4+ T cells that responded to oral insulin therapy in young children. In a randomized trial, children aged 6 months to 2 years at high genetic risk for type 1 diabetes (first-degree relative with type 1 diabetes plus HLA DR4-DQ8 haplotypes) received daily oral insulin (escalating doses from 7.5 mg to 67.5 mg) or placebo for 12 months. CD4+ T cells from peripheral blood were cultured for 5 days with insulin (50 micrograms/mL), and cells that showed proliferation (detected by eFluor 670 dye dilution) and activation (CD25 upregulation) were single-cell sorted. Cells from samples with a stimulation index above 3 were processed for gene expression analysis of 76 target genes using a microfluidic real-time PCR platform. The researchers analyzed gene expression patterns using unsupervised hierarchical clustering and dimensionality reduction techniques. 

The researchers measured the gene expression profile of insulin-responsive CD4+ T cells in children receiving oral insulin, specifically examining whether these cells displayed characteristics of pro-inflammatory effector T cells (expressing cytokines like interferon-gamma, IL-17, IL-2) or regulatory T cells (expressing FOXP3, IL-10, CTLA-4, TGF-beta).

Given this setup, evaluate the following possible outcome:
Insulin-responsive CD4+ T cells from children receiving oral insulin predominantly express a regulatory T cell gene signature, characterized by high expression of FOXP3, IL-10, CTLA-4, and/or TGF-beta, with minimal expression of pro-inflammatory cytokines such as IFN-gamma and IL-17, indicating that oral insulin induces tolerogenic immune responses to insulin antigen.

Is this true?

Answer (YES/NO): NO